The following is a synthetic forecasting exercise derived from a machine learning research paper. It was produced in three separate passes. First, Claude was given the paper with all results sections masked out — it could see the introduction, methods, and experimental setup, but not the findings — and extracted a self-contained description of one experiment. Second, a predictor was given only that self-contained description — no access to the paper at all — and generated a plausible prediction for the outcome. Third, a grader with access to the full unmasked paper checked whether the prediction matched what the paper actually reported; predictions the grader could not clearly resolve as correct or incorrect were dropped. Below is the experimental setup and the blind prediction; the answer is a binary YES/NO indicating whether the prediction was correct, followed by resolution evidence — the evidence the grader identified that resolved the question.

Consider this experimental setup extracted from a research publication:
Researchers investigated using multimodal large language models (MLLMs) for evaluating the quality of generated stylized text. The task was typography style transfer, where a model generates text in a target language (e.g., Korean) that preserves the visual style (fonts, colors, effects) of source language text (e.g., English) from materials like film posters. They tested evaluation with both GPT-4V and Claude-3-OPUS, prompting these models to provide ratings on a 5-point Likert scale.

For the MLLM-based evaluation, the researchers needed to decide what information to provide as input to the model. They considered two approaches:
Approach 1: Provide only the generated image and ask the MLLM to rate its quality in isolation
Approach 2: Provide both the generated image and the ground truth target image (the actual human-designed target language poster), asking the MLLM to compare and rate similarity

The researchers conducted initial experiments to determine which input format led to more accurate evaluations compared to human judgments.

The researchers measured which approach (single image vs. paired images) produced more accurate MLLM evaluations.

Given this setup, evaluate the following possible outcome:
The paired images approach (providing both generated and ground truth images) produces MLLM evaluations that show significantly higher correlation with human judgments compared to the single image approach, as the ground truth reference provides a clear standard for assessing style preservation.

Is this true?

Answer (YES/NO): YES